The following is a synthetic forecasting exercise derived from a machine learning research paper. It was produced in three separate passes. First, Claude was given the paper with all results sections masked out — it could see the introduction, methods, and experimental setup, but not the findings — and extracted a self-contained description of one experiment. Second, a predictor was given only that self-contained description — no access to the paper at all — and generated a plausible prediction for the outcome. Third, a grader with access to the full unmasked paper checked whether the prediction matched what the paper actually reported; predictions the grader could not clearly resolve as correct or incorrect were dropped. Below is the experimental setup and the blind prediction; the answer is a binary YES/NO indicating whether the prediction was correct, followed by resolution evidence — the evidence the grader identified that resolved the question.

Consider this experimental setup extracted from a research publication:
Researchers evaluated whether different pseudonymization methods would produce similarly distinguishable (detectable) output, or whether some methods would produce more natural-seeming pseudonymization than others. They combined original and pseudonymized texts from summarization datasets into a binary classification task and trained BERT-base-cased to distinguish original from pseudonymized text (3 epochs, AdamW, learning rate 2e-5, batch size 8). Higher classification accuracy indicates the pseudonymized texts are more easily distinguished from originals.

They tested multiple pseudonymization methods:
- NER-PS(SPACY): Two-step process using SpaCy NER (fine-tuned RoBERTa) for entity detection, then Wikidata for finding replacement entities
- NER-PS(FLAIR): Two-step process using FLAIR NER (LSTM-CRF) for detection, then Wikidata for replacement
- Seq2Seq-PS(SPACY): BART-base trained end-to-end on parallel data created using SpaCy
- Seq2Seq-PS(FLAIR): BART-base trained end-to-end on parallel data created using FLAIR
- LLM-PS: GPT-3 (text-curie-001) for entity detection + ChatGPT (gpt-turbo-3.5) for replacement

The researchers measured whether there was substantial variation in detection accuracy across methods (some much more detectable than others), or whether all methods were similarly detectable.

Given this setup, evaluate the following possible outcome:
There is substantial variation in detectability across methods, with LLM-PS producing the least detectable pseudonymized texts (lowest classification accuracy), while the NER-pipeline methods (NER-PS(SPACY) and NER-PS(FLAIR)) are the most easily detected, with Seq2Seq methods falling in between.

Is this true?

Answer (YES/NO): NO